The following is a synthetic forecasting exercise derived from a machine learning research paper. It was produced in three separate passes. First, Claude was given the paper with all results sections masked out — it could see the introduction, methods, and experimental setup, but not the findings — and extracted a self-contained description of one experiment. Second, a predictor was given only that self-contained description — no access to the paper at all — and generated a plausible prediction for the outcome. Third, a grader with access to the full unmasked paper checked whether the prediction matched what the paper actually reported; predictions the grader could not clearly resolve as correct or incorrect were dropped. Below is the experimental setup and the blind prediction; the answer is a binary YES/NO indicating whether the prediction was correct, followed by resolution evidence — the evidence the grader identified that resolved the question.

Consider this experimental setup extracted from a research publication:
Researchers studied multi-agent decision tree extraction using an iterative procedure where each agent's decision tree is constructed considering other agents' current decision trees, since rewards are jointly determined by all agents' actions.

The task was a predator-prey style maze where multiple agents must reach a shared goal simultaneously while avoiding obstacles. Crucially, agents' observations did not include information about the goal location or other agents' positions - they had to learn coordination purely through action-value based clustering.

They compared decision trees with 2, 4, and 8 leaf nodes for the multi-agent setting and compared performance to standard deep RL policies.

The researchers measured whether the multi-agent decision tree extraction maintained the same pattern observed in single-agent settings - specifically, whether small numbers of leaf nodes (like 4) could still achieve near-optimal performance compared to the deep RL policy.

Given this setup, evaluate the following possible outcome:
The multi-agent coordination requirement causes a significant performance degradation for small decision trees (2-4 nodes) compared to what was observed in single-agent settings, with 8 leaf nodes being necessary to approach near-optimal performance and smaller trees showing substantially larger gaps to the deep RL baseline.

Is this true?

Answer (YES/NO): NO